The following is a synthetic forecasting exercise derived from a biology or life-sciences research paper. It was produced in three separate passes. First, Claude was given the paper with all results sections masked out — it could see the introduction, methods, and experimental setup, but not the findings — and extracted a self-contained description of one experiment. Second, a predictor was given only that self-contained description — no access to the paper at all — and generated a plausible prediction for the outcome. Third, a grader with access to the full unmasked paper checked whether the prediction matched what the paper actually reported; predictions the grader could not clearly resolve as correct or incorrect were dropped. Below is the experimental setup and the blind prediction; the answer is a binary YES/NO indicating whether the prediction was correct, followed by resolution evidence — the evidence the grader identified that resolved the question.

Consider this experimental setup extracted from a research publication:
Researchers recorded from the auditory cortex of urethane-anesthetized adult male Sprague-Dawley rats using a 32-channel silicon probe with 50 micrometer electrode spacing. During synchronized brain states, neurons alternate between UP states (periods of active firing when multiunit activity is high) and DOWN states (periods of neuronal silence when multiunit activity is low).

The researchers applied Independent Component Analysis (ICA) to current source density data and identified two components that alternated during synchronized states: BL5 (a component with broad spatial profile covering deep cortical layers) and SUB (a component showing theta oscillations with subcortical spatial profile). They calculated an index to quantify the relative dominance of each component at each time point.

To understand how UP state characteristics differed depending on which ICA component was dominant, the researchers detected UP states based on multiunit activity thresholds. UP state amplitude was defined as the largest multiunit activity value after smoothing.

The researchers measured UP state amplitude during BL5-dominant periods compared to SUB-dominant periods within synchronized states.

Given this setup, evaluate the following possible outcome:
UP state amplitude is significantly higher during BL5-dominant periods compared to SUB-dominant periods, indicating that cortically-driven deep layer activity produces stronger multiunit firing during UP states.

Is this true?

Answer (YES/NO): YES